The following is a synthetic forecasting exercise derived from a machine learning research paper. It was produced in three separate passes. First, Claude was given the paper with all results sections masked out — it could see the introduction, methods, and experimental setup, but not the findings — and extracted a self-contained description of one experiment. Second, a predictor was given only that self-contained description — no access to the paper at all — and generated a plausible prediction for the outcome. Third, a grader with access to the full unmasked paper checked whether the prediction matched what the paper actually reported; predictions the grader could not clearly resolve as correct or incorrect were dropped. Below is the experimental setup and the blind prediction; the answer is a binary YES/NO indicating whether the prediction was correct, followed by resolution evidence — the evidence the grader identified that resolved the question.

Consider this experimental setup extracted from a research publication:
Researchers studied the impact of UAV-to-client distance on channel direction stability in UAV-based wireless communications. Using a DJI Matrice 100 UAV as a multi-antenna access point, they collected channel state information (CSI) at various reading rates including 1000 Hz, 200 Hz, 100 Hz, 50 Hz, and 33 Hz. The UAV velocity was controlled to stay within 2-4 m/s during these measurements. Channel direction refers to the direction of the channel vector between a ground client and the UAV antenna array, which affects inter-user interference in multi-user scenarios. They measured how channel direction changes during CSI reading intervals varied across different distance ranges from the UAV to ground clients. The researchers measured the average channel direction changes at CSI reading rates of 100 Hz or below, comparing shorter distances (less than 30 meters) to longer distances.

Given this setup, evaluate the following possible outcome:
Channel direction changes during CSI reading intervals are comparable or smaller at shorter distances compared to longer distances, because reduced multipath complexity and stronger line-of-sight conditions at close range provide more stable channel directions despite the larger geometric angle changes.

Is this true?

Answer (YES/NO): NO